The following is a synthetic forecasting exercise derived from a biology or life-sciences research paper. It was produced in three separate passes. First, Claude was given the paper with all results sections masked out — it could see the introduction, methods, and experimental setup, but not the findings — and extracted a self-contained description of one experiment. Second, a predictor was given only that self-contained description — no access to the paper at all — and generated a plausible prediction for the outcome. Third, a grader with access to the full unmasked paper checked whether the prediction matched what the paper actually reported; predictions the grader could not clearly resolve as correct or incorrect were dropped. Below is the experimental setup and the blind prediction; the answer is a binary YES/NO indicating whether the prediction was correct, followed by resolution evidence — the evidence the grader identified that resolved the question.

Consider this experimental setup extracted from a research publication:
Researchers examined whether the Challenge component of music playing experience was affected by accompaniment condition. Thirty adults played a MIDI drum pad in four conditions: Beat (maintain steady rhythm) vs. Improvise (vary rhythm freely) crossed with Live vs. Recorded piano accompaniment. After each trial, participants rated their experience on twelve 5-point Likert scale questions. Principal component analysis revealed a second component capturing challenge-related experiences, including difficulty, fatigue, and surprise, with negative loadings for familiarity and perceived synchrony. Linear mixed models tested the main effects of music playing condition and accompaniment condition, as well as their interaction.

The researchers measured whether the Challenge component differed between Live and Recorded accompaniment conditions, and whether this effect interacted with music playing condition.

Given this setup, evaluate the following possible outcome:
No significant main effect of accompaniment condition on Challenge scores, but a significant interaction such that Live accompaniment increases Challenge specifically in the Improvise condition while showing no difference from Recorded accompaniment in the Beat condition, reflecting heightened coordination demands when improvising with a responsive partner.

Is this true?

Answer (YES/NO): NO